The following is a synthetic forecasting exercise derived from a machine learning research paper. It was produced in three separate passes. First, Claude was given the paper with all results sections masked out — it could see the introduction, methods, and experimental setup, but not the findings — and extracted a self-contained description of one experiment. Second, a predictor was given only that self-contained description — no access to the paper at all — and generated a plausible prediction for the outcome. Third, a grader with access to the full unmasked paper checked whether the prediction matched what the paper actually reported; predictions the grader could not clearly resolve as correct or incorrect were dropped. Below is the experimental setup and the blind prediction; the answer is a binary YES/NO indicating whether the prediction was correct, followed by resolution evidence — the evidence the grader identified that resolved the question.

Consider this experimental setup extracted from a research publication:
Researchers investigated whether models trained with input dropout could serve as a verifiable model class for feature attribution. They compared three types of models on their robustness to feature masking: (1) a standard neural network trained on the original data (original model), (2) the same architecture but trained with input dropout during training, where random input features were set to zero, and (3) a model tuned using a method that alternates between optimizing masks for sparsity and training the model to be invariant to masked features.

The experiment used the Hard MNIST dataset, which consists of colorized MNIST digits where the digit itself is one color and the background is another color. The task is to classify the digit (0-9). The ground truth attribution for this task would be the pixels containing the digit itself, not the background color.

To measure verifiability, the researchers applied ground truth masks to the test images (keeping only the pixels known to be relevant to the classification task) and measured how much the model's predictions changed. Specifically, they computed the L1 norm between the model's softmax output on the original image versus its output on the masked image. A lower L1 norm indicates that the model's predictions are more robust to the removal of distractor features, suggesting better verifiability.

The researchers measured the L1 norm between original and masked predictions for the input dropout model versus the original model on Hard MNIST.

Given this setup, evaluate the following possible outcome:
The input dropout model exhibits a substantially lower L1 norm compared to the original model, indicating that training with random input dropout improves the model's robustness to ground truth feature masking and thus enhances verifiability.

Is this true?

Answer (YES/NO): NO